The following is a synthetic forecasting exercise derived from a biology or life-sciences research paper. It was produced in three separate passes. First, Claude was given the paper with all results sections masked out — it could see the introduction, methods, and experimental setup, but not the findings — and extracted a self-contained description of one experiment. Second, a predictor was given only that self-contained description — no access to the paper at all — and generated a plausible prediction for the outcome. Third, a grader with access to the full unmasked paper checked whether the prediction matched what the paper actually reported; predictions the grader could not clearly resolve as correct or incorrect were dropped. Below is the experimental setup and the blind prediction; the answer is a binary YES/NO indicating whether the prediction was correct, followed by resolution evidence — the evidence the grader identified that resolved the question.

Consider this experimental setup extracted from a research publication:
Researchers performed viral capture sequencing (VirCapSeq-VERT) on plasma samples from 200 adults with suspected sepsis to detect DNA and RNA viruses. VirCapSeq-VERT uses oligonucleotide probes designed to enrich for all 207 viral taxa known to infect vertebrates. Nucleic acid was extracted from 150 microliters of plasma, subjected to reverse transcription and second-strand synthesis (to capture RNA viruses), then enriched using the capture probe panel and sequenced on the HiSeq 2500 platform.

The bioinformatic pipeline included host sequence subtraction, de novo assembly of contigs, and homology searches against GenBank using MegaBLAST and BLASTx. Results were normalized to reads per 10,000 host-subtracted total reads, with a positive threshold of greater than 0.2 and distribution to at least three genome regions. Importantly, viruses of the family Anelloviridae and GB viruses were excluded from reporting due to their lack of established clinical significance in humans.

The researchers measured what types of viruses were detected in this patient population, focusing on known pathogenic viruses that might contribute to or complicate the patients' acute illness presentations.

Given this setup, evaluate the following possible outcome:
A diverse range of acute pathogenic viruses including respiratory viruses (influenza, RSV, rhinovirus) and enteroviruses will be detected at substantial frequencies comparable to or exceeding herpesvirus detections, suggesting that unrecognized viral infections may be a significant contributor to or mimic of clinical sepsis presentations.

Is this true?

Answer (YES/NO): NO